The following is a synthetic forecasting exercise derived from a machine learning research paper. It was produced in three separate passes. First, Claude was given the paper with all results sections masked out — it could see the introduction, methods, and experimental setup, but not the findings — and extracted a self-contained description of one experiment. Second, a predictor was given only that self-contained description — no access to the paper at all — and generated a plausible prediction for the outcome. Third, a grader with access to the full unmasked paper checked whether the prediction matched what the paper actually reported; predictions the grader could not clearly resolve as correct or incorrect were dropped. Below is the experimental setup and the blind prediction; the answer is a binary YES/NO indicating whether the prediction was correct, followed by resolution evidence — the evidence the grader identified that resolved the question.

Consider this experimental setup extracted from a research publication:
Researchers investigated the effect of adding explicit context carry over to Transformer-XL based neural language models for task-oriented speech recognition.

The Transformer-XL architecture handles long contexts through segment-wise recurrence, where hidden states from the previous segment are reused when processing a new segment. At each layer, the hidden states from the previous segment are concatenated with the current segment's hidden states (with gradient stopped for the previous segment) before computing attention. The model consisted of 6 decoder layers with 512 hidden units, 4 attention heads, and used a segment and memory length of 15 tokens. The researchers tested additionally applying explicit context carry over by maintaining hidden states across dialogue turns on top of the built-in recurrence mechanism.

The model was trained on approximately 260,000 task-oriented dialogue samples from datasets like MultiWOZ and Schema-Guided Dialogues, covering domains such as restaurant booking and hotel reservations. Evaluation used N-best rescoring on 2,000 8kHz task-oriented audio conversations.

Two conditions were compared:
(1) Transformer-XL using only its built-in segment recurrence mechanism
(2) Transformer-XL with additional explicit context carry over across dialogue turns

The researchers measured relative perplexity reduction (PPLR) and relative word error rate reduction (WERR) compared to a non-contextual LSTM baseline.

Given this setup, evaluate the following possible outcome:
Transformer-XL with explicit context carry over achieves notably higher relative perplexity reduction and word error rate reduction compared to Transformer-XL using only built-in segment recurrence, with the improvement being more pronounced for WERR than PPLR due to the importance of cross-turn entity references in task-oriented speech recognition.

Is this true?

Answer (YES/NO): NO